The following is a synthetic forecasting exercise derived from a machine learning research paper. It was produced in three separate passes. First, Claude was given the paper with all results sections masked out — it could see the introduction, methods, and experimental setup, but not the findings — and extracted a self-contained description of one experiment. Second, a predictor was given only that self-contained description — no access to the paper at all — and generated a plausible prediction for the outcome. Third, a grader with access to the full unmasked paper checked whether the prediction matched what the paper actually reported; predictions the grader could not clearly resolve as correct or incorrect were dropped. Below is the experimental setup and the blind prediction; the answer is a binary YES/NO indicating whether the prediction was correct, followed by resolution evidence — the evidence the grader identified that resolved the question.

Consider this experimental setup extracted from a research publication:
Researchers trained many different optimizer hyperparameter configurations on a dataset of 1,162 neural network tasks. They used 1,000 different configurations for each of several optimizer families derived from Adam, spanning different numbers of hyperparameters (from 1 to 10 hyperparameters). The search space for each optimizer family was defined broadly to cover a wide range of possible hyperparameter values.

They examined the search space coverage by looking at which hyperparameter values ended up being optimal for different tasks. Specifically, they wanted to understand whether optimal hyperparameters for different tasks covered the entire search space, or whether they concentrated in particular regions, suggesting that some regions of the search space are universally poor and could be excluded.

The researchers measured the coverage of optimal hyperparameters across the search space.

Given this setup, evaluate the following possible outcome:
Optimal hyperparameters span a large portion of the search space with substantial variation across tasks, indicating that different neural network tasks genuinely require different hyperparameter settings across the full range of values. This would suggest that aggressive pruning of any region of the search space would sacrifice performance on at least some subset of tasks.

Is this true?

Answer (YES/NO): YES